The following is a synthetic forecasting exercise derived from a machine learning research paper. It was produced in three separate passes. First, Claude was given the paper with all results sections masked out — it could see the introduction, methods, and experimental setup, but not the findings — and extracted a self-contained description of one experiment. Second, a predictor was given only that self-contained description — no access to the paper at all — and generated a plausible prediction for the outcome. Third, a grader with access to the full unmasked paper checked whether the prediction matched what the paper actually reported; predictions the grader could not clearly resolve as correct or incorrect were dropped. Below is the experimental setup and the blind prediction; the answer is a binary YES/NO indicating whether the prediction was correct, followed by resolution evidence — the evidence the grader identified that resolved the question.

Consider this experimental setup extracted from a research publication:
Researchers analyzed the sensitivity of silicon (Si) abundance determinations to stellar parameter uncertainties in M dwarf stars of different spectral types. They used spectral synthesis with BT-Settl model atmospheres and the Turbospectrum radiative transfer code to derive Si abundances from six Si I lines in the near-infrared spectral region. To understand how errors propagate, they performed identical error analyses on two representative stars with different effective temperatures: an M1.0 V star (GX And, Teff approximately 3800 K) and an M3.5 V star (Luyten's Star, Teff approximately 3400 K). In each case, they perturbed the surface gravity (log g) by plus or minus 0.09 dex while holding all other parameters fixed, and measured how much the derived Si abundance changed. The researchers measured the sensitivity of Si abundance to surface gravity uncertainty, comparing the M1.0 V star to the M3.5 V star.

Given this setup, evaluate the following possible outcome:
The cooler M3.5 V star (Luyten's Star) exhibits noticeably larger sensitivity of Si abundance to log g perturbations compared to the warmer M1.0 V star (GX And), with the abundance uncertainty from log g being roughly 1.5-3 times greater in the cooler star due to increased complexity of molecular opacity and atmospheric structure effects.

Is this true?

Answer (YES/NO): NO